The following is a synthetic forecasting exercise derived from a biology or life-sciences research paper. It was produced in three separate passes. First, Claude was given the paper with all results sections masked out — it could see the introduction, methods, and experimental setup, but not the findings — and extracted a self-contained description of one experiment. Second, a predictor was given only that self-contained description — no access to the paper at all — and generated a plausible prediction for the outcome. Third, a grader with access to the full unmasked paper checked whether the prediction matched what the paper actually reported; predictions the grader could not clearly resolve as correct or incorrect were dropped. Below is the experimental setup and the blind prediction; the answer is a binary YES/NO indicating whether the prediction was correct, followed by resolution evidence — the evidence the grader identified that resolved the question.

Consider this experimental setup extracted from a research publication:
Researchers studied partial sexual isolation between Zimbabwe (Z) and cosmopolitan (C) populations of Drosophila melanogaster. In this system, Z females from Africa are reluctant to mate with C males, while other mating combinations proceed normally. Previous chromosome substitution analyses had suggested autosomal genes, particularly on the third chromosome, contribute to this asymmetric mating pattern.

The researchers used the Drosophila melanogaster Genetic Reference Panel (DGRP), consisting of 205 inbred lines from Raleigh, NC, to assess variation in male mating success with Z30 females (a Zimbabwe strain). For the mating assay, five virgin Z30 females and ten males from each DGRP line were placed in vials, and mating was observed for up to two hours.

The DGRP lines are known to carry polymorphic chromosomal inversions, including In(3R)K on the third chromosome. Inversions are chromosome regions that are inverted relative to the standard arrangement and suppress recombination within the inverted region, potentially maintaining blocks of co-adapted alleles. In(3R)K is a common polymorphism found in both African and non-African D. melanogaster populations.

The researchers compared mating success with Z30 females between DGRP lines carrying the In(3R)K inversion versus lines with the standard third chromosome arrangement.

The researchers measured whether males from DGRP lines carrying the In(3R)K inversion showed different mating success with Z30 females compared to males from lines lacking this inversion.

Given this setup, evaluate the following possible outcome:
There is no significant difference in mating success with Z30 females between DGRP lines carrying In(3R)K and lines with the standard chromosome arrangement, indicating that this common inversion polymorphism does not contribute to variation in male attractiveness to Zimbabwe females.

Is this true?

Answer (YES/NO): NO